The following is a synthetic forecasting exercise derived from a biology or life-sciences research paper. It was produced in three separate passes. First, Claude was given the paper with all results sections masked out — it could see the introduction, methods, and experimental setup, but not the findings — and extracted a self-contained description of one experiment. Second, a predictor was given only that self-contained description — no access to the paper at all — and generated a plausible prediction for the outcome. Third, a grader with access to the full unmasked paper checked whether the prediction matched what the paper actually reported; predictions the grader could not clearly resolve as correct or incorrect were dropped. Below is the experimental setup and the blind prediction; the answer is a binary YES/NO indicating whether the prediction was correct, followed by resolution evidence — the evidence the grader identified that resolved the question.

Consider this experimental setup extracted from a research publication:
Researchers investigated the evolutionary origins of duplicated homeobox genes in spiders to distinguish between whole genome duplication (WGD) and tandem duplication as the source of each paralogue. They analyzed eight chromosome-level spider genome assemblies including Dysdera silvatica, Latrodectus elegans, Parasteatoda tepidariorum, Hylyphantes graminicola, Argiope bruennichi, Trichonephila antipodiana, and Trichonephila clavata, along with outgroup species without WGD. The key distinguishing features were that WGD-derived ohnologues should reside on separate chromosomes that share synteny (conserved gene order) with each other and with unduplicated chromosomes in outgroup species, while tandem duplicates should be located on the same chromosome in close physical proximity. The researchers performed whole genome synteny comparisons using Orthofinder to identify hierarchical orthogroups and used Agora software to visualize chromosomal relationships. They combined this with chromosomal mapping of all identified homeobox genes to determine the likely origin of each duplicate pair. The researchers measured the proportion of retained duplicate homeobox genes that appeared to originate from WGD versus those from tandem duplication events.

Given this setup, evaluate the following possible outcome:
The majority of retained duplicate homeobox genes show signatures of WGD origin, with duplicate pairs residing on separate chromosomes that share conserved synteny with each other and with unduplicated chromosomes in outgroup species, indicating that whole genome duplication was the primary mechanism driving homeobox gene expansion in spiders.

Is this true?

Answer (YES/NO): YES